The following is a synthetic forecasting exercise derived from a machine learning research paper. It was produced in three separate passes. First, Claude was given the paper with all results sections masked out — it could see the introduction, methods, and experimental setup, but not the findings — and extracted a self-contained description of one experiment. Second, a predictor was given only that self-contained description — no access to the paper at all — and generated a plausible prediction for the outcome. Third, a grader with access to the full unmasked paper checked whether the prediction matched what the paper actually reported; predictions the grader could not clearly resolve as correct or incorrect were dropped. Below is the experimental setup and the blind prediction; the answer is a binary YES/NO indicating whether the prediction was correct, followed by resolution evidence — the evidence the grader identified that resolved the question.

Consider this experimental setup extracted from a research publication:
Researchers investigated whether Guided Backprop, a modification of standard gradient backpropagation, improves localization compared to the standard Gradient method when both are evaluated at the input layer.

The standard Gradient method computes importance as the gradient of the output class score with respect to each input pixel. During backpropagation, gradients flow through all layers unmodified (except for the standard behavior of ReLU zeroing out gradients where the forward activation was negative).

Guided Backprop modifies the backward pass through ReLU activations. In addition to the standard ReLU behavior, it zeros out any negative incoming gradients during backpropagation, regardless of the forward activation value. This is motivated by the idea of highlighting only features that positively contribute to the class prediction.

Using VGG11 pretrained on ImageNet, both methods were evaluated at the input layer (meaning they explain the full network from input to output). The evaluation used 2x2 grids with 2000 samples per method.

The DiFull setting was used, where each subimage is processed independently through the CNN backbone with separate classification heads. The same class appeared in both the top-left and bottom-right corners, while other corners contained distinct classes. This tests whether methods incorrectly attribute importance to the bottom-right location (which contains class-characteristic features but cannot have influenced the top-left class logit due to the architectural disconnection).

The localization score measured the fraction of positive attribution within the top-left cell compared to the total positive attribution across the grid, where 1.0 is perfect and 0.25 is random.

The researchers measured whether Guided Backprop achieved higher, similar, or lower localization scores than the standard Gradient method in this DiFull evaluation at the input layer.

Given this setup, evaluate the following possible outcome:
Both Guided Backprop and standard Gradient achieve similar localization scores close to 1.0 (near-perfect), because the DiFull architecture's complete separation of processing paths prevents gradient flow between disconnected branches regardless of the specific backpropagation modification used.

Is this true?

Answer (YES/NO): YES